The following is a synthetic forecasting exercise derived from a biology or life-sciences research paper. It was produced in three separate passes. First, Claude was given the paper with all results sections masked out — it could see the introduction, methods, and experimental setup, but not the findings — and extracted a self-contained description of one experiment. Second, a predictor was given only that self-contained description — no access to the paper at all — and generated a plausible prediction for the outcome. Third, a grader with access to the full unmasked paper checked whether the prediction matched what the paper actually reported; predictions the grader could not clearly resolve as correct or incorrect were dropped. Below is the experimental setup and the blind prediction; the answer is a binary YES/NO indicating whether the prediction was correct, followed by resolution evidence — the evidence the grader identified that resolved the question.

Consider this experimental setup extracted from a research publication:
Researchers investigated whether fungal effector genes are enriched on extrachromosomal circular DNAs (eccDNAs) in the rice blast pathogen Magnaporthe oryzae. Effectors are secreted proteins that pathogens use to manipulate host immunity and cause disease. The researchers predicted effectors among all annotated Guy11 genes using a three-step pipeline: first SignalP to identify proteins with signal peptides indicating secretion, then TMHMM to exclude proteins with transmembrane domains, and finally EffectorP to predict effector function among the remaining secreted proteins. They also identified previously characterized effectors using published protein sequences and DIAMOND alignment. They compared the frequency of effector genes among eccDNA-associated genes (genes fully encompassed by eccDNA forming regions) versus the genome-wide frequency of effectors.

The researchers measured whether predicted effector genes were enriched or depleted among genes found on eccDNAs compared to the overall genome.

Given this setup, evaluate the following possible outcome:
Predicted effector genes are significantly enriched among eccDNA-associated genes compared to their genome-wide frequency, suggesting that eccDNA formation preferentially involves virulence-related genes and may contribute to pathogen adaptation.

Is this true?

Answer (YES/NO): YES